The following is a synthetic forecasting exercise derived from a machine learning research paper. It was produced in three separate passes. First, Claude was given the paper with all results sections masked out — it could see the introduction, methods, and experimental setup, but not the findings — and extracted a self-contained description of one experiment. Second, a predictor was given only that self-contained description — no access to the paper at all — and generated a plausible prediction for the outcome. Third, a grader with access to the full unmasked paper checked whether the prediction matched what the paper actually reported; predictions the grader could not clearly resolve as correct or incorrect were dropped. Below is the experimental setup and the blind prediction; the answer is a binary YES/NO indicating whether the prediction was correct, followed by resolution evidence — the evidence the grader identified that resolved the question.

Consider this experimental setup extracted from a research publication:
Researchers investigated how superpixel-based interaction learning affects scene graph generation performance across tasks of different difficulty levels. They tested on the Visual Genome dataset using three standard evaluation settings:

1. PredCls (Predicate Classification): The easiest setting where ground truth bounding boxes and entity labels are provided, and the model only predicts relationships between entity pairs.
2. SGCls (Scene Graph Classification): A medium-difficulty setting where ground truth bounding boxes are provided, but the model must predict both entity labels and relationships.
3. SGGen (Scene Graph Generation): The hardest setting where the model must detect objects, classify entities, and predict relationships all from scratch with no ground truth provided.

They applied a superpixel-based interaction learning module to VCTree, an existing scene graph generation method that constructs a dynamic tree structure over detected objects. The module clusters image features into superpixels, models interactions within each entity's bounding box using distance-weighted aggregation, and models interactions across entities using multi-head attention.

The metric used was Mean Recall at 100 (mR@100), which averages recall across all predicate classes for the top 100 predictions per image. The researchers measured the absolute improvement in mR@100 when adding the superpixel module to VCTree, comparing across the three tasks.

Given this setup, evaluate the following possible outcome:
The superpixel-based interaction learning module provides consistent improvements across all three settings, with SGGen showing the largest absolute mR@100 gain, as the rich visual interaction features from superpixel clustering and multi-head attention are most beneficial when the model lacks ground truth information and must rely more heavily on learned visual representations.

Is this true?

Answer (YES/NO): NO